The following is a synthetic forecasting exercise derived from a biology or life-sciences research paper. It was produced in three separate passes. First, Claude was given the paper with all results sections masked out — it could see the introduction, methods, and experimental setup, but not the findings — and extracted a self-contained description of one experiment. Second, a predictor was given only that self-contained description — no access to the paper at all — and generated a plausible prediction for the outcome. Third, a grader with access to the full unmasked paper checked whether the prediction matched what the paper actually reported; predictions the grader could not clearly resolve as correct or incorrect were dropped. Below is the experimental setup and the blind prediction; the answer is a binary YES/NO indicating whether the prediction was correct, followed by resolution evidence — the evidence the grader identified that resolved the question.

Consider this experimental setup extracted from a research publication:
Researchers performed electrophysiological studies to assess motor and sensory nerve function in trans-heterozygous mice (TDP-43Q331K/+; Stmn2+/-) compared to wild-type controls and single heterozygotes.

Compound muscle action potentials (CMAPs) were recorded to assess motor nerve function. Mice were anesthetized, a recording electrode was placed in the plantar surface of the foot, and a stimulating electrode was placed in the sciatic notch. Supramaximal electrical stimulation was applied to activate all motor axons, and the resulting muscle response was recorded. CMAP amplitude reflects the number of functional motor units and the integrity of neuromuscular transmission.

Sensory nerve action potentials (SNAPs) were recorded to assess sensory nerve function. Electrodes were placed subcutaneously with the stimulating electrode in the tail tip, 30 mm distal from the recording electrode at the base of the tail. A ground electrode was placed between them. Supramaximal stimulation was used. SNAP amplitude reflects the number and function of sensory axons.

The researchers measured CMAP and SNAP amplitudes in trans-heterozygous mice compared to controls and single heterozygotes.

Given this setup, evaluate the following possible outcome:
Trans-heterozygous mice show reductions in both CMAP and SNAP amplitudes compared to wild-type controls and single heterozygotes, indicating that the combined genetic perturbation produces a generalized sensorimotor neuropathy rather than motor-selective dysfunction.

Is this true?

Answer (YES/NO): NO